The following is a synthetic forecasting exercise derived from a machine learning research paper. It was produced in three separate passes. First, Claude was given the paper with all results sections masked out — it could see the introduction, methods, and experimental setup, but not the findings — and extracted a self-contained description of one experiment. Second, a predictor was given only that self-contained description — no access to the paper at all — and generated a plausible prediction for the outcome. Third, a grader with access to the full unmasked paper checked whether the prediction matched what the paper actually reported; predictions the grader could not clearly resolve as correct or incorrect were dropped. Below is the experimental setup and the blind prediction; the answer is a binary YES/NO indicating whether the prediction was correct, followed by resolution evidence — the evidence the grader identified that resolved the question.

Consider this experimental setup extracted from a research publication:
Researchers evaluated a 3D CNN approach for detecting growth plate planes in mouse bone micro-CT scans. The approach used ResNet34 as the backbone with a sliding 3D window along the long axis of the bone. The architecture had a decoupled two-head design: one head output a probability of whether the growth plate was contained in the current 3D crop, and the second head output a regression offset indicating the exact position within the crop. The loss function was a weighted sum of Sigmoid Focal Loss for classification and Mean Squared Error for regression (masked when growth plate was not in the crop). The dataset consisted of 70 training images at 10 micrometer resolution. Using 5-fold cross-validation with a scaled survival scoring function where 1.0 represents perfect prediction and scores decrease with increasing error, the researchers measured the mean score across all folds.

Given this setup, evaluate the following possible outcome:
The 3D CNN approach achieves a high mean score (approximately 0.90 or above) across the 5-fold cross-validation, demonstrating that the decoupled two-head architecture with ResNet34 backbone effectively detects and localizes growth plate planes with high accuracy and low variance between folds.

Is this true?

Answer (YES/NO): NO